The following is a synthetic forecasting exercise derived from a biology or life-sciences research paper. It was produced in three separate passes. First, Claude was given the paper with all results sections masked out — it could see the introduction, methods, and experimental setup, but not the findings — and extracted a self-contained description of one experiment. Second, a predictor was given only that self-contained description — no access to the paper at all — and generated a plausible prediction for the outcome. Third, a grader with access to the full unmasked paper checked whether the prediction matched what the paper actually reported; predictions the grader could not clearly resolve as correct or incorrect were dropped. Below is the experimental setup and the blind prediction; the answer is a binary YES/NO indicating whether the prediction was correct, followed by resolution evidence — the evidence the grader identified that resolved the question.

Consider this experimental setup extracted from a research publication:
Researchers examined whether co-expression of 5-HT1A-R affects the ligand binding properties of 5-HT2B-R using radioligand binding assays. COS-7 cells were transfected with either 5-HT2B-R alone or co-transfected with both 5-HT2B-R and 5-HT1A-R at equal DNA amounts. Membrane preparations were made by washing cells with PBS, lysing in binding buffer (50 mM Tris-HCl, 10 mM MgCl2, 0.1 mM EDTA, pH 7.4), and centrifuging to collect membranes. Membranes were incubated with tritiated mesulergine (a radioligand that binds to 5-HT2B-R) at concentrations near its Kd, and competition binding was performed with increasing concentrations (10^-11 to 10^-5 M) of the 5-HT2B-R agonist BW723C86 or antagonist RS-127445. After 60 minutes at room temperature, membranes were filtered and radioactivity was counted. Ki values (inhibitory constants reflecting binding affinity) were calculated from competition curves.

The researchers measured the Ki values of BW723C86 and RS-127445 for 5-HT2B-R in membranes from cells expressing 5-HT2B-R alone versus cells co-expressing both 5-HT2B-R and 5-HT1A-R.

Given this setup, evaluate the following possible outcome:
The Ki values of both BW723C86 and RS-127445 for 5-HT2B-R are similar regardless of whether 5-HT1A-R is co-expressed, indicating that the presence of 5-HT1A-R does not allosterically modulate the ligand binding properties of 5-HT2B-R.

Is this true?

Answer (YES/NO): YES